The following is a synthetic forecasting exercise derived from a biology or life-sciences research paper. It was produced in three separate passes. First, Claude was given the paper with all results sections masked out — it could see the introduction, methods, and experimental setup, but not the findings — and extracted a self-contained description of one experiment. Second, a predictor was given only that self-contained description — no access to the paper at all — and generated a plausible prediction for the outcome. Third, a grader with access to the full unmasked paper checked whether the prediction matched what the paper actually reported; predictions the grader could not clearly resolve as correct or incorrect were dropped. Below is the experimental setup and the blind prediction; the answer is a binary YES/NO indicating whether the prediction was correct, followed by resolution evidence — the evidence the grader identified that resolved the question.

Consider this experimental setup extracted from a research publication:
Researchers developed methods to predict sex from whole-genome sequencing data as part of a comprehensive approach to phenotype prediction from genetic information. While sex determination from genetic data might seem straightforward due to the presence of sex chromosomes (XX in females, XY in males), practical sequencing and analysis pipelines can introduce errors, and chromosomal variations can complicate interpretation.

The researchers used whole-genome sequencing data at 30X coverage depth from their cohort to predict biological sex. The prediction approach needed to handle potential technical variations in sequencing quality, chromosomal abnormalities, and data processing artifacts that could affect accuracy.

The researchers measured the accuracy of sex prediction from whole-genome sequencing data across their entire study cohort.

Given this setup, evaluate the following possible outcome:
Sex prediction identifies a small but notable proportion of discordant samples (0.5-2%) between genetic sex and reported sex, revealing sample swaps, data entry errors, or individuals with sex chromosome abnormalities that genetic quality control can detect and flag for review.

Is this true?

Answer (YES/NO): NO